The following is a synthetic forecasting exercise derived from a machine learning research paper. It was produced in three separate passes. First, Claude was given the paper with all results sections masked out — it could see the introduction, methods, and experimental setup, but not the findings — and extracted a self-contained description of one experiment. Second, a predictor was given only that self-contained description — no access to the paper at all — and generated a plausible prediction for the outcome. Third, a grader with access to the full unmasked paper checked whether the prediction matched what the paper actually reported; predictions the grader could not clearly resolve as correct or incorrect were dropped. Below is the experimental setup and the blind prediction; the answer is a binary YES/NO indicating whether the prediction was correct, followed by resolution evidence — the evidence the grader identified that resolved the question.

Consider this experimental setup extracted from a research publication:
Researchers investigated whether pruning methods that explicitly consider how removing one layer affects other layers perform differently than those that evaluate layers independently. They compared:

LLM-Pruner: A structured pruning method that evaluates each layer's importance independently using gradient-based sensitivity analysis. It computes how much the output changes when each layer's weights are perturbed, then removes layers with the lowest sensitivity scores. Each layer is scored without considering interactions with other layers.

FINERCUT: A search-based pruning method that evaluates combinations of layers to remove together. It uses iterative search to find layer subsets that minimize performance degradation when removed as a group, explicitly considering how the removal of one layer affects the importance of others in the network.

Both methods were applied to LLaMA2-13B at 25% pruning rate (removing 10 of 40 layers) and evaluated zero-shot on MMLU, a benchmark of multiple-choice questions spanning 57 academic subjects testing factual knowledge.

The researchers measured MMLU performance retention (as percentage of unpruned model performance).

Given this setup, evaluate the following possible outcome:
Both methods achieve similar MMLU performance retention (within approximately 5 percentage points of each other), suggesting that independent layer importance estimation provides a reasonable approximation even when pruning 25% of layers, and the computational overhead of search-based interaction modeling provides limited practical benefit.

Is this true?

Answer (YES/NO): NO